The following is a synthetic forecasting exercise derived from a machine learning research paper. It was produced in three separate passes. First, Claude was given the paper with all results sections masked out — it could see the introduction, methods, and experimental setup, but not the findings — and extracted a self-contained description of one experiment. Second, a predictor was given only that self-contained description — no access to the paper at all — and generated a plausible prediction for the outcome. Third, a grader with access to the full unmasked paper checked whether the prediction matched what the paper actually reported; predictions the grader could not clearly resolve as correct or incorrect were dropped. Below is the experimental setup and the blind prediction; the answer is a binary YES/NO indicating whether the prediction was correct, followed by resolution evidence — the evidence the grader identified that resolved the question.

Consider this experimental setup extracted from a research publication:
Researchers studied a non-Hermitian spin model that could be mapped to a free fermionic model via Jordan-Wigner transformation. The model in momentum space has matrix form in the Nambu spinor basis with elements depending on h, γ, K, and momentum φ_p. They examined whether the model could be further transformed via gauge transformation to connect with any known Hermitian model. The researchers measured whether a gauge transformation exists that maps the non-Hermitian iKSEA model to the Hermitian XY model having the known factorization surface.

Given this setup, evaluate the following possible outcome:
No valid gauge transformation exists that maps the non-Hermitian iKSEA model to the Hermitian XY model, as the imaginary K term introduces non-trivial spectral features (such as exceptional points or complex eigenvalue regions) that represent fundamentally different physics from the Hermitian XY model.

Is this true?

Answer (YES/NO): NO